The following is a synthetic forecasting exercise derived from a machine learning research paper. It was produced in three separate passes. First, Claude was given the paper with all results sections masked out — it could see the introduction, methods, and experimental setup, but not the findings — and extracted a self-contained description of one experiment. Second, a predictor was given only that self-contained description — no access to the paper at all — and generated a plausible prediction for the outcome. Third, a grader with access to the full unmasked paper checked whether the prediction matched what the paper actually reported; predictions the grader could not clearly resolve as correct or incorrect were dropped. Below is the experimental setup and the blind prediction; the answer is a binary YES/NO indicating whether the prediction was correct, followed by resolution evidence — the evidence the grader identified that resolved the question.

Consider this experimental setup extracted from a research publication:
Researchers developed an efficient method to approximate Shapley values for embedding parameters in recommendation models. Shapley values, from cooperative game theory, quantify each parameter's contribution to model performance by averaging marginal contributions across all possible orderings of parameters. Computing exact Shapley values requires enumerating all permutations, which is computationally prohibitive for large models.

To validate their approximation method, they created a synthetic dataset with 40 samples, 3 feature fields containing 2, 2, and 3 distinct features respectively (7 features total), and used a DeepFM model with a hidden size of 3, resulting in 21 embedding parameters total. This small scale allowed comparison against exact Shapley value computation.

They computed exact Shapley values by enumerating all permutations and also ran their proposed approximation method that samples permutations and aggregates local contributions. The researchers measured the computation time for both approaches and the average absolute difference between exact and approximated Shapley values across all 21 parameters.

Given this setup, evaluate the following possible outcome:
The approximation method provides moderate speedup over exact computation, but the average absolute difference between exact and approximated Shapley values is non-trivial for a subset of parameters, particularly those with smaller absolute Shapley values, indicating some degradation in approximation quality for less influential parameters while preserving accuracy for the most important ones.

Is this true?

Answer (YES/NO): NO